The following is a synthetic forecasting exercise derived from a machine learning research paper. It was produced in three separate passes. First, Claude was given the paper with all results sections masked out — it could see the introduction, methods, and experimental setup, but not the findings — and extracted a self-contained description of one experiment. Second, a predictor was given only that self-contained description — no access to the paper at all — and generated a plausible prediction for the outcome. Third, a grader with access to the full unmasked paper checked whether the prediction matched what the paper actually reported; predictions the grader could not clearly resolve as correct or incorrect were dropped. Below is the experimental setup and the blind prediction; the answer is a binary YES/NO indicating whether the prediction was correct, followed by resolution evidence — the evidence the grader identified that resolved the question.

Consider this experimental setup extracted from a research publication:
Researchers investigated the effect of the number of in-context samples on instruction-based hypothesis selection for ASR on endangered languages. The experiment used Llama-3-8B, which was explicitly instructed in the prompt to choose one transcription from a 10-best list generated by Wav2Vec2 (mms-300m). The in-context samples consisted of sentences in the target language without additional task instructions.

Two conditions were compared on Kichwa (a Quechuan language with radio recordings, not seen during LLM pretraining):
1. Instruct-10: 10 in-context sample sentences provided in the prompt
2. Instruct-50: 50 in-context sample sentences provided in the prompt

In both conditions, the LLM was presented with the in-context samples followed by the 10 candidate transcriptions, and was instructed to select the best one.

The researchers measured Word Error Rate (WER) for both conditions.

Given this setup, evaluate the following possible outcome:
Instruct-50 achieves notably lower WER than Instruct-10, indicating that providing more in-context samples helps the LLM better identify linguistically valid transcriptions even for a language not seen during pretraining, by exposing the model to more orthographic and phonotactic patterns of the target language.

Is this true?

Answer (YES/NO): NO